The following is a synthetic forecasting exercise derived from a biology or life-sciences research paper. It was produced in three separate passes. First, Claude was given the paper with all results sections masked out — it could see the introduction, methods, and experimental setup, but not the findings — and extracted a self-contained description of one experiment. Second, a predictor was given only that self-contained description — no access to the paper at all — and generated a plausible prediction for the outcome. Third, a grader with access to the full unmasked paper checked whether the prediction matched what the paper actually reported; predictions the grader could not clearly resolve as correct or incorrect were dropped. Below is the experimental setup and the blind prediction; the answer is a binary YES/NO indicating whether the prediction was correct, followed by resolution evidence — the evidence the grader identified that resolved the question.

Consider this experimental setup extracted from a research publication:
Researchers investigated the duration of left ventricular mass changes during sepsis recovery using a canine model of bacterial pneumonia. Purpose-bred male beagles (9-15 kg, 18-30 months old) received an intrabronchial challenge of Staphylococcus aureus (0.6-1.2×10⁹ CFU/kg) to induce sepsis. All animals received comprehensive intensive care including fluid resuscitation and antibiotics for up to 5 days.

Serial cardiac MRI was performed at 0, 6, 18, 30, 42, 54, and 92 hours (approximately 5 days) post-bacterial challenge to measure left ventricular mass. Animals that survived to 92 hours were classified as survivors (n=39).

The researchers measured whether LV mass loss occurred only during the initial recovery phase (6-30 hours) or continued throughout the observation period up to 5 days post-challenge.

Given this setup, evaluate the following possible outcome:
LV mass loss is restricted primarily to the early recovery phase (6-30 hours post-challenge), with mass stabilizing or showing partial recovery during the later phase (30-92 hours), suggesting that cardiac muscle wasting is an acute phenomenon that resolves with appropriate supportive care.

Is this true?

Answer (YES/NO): NO